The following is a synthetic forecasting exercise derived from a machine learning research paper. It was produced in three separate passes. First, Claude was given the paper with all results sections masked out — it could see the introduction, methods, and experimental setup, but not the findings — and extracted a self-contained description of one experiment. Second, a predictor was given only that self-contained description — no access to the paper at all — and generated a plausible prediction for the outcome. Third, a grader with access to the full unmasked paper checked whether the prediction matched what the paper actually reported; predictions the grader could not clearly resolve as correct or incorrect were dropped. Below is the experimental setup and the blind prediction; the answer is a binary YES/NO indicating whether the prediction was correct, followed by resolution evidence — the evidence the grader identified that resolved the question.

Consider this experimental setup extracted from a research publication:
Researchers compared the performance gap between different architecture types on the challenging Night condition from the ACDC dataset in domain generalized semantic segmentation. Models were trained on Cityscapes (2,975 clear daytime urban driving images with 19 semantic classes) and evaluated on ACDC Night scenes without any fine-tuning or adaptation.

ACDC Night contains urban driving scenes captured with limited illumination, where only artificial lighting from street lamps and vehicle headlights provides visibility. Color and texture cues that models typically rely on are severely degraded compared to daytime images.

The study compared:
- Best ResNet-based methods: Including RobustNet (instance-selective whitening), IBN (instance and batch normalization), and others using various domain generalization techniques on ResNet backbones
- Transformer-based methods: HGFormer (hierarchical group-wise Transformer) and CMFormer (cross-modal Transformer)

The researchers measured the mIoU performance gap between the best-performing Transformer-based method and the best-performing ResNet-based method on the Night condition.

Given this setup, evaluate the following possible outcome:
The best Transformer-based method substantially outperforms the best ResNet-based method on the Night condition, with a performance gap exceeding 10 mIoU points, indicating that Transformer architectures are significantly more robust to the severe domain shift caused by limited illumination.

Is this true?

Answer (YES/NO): YES